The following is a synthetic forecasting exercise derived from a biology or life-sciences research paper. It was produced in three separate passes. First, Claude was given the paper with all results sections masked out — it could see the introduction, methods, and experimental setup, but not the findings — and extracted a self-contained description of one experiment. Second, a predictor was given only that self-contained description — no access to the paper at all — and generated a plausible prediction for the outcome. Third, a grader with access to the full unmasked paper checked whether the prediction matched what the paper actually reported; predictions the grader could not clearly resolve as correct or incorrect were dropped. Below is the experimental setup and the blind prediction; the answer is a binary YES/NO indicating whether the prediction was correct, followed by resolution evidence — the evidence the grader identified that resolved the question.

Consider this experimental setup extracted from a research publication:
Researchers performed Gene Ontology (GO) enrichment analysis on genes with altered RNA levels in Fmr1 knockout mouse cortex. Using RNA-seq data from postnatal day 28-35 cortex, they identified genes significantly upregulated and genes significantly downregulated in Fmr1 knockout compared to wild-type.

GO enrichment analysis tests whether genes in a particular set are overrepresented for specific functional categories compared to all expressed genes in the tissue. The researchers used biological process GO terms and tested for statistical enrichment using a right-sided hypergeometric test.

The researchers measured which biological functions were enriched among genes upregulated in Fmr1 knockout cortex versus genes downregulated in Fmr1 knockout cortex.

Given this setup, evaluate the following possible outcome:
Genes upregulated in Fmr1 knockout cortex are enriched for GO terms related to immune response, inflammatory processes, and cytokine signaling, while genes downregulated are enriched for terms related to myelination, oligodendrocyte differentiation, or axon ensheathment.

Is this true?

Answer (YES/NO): NO